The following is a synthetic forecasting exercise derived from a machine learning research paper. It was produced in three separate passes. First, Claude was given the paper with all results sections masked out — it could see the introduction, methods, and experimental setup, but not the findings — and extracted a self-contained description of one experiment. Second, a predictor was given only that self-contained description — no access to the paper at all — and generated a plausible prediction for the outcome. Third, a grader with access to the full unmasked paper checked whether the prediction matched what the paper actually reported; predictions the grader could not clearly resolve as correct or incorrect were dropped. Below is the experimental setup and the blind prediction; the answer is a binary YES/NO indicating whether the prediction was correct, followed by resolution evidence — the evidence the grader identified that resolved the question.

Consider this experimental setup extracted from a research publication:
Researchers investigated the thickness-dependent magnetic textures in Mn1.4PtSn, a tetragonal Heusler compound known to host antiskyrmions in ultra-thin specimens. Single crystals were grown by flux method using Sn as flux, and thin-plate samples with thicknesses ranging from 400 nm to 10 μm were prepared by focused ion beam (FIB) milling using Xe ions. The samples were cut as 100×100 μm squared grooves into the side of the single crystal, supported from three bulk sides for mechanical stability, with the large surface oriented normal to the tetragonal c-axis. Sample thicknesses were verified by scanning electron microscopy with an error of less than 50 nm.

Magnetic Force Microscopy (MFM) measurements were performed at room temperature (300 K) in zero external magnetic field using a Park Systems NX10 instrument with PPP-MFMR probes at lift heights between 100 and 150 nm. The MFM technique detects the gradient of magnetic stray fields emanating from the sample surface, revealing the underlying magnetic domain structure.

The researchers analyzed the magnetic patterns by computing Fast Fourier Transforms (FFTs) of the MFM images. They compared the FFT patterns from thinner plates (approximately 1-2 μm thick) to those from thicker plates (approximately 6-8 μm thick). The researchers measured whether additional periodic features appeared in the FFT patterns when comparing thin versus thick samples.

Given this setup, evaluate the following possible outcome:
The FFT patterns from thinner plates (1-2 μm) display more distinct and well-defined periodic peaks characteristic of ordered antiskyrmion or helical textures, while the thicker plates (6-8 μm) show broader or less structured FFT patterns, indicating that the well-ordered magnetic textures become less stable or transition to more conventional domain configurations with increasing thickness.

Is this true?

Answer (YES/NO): NO